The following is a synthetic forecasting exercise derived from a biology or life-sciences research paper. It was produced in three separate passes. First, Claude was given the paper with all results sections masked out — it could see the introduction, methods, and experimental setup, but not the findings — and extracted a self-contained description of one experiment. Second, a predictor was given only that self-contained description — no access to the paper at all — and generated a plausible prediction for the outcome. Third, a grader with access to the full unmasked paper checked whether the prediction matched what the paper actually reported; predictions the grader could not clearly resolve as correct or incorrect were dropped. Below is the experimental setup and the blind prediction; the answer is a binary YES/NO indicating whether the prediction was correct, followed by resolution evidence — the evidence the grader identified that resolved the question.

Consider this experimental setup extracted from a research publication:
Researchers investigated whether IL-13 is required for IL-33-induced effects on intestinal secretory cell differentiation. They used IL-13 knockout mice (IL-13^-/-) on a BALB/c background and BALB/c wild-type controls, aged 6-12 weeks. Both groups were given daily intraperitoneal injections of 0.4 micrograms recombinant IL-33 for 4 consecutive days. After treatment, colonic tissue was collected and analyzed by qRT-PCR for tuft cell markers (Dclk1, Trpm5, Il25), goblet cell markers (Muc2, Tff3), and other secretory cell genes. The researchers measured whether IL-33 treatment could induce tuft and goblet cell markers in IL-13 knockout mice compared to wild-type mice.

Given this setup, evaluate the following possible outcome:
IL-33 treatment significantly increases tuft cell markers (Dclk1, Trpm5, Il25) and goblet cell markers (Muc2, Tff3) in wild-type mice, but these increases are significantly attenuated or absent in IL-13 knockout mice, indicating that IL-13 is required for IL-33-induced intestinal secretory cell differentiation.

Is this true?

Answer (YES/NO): YES